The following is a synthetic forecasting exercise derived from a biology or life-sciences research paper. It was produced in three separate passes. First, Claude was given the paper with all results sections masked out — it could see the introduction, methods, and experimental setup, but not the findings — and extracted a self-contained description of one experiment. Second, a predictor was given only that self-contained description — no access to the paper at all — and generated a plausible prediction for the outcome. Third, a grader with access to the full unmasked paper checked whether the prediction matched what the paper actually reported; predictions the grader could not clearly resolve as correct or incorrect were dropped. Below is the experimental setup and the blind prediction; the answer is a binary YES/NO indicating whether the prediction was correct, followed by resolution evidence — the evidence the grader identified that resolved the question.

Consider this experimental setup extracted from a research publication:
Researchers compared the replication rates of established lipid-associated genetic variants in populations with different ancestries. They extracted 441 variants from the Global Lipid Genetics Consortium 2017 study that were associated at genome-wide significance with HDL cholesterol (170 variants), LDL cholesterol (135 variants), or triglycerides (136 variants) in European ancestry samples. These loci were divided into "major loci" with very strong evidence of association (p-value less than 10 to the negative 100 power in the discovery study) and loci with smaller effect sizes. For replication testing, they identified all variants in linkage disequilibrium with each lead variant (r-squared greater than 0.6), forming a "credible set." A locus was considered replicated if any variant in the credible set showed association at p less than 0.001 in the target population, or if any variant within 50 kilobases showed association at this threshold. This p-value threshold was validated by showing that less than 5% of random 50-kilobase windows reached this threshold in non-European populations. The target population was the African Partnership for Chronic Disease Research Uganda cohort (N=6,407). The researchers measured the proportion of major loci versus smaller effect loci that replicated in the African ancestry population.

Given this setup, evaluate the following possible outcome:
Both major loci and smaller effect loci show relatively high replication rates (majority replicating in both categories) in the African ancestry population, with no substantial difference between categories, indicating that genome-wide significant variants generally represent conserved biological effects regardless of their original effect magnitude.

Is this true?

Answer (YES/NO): NO